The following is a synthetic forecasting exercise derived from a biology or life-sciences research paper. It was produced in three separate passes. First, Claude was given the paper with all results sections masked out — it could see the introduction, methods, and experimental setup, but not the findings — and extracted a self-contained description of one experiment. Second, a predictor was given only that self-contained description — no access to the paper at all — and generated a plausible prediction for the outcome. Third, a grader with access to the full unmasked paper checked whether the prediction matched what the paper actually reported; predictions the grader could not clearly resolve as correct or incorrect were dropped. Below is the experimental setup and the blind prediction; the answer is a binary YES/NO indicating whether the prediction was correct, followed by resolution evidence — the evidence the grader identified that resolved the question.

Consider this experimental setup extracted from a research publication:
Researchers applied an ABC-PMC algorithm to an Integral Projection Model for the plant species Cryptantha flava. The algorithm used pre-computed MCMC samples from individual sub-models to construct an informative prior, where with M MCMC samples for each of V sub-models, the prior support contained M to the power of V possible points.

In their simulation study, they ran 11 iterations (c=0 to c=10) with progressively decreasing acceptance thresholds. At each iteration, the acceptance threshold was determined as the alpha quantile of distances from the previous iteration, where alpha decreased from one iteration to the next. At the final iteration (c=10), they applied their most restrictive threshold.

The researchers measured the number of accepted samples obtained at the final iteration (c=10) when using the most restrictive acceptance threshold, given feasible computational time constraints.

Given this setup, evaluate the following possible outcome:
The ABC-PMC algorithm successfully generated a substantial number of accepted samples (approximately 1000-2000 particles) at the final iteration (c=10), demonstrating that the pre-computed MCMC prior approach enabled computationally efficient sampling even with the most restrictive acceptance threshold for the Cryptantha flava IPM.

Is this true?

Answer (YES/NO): NO